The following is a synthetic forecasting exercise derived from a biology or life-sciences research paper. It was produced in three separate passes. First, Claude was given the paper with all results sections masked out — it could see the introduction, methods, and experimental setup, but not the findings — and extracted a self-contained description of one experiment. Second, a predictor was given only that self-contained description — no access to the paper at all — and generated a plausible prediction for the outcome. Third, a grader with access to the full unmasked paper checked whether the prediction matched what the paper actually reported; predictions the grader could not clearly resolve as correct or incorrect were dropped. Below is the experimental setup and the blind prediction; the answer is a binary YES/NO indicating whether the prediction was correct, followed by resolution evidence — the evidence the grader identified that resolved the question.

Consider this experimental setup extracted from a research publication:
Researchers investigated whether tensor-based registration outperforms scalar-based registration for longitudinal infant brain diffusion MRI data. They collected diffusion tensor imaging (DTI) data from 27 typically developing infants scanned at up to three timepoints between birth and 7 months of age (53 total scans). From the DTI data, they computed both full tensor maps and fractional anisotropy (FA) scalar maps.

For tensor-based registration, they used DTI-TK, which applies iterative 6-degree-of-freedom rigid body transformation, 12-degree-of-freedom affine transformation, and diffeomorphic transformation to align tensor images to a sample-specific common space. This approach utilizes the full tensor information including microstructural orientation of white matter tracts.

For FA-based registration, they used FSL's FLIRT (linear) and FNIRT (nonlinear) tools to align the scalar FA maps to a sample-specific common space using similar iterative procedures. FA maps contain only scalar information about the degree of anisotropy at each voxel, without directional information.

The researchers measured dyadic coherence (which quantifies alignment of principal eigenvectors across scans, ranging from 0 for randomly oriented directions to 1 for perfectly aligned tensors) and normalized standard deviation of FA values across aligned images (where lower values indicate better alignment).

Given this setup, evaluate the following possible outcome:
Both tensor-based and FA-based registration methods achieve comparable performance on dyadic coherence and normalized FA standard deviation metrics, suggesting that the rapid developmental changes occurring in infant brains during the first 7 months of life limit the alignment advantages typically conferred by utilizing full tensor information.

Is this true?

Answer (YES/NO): NO